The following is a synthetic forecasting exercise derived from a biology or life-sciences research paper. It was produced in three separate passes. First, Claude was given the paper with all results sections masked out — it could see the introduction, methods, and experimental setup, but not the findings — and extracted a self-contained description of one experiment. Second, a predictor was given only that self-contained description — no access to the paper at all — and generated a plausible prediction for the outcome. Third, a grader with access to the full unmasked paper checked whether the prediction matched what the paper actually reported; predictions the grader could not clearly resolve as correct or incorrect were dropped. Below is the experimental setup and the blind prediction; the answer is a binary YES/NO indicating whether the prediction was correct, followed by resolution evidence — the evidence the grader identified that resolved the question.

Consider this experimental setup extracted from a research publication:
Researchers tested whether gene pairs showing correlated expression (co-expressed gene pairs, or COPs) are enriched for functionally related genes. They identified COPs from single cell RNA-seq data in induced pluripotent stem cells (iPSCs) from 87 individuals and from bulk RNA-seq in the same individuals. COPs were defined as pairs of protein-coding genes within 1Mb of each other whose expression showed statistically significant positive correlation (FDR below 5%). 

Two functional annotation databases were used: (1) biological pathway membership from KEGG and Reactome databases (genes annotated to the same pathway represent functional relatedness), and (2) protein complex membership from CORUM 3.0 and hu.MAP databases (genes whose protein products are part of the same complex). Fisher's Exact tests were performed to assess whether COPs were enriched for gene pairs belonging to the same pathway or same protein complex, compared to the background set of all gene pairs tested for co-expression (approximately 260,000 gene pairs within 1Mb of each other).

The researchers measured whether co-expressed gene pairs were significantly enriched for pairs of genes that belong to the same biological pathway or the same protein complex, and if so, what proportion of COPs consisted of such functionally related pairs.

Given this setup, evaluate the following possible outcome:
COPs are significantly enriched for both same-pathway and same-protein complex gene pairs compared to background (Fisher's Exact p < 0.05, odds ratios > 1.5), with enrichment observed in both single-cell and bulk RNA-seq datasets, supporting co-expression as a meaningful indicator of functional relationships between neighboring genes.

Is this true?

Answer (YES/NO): YES